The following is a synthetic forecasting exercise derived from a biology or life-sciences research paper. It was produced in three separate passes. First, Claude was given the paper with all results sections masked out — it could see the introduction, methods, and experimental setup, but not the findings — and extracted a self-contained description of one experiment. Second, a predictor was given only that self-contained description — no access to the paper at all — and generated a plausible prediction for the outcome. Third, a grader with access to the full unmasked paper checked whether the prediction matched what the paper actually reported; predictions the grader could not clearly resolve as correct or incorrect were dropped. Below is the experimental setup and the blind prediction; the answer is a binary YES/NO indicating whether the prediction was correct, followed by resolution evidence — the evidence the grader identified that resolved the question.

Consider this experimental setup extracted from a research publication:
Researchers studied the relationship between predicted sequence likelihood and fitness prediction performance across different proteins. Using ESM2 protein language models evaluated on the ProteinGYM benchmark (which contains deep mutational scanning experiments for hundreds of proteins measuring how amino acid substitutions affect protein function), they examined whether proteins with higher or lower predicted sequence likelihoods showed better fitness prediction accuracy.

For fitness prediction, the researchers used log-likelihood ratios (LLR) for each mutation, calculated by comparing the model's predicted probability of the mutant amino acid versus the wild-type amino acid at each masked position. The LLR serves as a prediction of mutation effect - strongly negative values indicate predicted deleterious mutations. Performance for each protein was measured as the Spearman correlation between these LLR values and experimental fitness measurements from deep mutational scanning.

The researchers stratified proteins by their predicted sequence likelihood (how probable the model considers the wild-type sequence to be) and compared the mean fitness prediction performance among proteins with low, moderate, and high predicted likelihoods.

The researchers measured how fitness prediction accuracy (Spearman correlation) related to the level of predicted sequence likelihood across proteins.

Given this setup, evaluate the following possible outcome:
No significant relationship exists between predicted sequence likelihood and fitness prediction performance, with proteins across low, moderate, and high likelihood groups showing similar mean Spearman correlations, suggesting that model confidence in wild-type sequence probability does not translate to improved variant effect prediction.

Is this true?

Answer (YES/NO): NO